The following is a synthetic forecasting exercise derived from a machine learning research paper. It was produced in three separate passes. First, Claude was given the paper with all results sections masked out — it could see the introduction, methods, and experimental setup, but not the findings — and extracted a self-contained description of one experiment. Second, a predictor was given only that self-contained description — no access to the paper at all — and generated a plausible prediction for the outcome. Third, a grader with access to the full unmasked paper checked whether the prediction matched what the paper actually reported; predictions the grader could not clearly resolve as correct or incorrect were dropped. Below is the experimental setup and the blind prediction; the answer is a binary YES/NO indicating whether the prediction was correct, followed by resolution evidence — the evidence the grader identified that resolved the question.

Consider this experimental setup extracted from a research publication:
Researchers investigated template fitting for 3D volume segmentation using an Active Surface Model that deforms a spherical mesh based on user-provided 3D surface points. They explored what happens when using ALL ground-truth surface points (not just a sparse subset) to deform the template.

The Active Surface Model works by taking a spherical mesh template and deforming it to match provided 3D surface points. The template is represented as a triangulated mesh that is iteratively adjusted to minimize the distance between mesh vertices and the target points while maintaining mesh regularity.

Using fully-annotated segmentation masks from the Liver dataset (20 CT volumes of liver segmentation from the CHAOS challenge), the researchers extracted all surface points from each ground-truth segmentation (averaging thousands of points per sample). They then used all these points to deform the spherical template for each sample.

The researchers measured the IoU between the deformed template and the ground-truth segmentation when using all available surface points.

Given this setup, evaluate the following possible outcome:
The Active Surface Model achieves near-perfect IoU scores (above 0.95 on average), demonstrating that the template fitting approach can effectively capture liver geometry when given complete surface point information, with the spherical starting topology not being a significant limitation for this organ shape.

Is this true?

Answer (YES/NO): NO